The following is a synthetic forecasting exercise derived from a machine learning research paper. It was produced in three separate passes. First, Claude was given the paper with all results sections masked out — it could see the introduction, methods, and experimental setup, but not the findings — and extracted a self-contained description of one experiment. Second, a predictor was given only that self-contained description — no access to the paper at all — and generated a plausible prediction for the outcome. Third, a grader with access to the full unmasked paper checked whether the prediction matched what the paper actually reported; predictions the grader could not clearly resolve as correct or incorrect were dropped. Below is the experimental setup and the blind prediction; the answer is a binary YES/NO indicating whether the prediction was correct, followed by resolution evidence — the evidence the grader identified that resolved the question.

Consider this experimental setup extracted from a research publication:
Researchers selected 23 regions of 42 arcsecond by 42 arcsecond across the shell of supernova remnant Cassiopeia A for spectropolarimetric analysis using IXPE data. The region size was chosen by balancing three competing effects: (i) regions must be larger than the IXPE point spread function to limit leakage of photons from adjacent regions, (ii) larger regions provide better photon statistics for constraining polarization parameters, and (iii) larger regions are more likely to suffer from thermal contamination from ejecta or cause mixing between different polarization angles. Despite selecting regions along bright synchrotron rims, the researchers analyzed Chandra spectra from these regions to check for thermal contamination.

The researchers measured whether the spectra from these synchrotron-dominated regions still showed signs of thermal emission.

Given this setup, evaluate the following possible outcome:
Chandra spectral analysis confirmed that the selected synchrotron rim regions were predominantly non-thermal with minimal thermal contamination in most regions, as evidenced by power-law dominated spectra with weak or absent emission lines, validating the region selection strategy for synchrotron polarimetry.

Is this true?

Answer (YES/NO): NO